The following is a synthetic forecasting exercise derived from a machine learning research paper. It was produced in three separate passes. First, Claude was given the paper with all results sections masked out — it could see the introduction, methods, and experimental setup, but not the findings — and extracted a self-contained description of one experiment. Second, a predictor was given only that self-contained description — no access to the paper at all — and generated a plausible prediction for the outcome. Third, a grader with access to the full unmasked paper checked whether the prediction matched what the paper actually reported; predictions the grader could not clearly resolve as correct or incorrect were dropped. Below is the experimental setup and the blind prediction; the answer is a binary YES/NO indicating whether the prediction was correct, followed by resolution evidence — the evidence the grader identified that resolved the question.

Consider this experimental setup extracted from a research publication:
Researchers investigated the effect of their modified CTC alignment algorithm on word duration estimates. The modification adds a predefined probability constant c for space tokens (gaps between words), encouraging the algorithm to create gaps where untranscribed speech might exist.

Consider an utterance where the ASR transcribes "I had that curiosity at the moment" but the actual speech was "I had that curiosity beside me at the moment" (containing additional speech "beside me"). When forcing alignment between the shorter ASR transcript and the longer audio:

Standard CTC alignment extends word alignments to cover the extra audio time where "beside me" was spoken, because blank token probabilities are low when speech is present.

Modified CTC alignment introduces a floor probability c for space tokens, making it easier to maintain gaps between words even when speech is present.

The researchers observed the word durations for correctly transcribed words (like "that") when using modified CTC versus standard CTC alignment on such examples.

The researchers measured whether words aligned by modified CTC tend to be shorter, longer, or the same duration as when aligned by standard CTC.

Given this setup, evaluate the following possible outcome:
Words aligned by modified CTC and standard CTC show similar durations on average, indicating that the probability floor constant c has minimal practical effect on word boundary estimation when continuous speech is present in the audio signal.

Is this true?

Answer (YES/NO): NO